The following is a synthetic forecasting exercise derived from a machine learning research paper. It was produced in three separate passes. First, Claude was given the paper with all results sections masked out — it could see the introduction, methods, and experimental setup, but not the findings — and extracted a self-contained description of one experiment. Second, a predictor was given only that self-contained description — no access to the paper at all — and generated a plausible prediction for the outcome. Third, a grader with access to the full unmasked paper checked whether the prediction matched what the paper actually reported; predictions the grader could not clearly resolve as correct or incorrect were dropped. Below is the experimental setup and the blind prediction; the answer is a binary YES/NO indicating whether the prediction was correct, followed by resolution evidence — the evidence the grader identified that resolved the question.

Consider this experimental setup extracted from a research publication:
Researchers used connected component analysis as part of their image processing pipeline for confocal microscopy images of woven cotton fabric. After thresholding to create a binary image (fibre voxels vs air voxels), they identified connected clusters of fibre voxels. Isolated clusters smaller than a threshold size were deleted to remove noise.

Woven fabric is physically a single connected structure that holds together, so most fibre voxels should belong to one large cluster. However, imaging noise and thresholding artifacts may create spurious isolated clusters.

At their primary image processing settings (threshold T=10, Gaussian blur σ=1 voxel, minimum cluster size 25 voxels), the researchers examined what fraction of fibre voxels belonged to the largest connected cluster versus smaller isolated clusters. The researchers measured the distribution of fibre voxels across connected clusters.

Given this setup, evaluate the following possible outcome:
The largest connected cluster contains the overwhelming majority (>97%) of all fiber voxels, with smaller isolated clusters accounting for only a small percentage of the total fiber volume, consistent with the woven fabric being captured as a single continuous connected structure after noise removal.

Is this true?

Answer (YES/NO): YES